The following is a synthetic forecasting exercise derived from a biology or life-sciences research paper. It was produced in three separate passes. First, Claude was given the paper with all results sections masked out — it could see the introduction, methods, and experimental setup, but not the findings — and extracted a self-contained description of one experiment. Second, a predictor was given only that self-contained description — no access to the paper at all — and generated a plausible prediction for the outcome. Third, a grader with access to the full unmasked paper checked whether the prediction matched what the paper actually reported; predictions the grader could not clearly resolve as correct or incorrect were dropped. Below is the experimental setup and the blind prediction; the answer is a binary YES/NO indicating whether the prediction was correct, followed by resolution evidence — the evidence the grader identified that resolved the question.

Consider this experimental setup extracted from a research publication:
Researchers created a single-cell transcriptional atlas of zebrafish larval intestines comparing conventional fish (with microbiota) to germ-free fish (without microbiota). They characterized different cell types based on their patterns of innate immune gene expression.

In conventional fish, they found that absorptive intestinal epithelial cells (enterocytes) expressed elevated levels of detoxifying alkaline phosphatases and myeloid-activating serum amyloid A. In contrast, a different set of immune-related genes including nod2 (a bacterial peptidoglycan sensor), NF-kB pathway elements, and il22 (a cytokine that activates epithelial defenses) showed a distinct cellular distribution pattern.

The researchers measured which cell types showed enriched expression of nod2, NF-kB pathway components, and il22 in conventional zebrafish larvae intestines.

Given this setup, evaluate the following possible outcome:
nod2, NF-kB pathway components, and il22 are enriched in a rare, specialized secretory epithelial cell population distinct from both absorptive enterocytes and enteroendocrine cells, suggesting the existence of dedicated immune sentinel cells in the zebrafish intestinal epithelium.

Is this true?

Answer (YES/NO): NO